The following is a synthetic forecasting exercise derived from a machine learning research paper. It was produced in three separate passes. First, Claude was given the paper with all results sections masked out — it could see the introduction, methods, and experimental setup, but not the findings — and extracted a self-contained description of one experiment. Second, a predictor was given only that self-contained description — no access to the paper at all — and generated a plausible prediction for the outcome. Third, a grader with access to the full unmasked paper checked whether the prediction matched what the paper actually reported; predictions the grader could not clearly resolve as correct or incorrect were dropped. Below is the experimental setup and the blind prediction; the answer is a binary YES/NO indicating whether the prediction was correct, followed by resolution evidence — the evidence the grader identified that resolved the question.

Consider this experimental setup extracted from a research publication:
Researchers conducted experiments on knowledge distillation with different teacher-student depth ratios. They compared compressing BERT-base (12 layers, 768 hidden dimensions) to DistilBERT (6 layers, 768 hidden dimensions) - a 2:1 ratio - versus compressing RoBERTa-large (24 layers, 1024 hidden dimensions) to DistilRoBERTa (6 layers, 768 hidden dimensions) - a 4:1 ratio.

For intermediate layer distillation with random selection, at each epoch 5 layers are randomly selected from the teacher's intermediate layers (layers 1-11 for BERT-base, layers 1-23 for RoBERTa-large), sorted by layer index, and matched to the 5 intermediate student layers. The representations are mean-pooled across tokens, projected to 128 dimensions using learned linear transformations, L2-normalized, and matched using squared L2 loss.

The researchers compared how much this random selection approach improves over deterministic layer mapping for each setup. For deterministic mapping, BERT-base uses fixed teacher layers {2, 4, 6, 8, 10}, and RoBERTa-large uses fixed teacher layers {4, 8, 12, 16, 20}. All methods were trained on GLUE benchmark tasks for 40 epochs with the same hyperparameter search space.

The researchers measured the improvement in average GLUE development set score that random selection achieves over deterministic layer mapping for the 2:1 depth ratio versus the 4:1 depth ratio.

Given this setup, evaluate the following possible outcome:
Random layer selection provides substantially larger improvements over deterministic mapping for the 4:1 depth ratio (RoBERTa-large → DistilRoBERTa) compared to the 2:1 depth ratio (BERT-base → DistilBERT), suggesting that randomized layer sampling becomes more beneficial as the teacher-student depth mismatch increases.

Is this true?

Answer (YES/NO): YES